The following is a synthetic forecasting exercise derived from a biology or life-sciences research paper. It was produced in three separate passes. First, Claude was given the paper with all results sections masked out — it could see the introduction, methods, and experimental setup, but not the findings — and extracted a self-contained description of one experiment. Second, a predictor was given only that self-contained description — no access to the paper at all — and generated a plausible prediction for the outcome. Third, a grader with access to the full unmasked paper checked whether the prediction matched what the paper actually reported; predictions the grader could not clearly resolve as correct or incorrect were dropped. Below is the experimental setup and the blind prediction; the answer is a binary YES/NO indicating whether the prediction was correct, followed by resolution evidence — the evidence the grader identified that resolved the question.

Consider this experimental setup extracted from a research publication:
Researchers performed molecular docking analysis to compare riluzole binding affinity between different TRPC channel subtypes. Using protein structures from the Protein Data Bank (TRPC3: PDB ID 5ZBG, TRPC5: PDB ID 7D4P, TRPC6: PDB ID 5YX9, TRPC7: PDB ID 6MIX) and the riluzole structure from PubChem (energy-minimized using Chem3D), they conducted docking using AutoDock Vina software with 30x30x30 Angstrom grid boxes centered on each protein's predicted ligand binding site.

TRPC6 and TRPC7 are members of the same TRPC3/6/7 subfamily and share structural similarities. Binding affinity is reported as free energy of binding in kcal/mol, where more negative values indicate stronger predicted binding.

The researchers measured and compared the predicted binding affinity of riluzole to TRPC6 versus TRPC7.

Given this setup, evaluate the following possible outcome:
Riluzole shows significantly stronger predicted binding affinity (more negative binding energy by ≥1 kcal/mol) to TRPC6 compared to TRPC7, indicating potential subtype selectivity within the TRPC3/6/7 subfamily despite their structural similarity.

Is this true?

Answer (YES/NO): NO